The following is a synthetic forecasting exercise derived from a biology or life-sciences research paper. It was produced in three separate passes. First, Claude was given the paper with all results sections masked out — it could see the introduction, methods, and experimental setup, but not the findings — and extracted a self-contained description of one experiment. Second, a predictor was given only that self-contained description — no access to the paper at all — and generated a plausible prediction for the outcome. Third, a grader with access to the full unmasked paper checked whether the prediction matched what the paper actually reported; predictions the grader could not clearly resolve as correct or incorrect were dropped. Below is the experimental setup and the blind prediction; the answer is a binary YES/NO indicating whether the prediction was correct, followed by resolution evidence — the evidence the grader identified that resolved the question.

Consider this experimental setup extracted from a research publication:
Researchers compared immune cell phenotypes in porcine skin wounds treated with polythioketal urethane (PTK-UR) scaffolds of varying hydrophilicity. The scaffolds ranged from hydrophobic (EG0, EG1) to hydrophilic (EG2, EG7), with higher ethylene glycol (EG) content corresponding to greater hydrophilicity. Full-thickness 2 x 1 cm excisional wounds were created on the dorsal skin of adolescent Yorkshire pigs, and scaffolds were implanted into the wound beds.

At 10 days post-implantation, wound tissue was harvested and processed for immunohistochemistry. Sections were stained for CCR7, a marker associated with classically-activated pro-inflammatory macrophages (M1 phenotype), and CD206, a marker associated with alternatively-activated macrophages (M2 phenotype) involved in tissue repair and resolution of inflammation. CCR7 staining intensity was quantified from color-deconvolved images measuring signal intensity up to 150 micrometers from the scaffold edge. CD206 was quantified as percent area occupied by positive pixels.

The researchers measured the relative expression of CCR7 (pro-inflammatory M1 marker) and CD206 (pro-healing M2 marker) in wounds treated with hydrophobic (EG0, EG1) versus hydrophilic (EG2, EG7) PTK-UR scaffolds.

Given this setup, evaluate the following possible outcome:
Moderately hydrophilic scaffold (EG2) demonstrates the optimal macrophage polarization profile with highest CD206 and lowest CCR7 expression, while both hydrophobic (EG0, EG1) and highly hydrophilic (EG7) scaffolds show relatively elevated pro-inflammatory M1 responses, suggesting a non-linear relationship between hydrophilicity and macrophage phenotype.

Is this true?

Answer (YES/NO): NO